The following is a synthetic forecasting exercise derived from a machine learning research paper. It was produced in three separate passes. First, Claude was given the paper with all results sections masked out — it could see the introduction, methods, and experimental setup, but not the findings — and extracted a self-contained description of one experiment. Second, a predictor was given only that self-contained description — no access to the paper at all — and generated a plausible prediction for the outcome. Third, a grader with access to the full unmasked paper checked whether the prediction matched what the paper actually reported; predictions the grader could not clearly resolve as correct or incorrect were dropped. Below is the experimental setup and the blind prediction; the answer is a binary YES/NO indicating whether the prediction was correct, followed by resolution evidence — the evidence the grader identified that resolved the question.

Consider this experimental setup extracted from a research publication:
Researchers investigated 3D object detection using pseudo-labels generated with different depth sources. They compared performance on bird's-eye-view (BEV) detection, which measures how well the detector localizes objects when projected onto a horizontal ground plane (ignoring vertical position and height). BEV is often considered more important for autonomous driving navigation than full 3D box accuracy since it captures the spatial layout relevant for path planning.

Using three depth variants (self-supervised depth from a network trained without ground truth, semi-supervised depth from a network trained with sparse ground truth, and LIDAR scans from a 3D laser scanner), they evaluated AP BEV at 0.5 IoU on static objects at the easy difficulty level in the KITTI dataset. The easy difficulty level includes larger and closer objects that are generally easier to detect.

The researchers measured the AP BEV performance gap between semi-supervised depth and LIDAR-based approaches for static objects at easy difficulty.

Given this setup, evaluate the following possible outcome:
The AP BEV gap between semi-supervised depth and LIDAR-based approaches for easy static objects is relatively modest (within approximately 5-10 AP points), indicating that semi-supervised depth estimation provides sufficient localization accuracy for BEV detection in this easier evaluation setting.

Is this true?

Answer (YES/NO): NO